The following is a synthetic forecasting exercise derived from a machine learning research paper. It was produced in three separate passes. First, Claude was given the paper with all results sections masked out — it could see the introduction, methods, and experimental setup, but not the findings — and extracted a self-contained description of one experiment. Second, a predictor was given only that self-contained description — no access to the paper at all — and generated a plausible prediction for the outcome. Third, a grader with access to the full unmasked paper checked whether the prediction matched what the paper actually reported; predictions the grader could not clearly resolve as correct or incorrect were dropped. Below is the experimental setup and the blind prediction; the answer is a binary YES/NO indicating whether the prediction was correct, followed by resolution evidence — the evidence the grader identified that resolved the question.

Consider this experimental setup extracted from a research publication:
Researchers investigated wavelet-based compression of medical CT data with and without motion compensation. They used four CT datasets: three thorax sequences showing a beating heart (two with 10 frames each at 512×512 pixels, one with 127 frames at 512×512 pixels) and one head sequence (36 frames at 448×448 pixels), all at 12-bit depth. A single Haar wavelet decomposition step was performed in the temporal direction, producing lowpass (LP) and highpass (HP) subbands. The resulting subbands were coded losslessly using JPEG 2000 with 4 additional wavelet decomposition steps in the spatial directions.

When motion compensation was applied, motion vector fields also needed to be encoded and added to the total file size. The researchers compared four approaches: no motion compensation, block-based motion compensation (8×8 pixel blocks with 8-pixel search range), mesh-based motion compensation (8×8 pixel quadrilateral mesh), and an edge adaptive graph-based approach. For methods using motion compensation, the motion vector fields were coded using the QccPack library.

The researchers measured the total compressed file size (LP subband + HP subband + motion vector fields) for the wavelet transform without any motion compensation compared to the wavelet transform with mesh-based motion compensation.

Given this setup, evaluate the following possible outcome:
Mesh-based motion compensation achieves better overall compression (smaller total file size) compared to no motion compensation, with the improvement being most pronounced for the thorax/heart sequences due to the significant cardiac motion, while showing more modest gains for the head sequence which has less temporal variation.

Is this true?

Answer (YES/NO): NO